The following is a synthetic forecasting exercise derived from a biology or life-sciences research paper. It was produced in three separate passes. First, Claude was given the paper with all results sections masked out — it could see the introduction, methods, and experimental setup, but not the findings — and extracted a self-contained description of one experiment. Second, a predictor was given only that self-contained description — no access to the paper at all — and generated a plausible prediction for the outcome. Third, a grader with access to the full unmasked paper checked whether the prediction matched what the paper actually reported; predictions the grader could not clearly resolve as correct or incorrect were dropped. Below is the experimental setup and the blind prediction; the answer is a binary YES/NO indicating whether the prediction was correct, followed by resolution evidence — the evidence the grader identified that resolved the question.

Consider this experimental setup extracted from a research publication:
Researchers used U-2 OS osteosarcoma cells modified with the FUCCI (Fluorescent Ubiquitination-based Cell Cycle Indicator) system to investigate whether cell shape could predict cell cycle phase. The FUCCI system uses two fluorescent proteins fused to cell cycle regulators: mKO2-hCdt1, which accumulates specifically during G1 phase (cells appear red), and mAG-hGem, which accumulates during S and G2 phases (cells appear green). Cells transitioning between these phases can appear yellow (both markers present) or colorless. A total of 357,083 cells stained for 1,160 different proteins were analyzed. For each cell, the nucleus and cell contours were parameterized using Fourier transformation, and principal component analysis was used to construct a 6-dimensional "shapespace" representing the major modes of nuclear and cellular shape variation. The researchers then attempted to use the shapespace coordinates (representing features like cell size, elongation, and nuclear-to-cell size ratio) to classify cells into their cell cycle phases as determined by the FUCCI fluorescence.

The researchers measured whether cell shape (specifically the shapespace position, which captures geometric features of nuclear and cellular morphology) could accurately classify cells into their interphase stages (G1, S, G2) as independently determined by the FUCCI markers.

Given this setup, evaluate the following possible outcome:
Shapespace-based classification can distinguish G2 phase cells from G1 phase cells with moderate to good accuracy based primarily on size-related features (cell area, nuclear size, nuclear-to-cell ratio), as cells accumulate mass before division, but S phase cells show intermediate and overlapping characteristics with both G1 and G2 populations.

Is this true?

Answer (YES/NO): NO